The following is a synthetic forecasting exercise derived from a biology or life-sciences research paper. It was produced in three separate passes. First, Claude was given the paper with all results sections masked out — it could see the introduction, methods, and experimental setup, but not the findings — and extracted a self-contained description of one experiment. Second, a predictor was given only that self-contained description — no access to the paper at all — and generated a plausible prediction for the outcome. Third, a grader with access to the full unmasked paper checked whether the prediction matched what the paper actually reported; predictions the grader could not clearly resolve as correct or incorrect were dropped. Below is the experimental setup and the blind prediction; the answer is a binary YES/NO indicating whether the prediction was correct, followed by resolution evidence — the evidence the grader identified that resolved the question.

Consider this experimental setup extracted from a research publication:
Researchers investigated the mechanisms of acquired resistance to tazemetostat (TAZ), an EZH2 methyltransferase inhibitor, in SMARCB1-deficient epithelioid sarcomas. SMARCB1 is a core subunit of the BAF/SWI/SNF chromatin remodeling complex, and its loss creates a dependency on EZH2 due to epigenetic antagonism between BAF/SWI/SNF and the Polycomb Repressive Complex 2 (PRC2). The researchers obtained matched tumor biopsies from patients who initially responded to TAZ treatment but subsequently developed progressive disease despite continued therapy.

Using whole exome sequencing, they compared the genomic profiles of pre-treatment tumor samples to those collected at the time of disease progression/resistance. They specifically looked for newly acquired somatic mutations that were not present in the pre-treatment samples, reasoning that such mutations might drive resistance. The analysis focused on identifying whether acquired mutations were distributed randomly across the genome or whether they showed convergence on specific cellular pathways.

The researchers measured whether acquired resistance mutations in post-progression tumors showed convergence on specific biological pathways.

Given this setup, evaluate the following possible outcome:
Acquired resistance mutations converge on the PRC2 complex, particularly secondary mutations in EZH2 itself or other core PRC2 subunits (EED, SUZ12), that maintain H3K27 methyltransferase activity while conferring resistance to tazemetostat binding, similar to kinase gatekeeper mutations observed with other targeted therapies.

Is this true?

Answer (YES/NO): NO